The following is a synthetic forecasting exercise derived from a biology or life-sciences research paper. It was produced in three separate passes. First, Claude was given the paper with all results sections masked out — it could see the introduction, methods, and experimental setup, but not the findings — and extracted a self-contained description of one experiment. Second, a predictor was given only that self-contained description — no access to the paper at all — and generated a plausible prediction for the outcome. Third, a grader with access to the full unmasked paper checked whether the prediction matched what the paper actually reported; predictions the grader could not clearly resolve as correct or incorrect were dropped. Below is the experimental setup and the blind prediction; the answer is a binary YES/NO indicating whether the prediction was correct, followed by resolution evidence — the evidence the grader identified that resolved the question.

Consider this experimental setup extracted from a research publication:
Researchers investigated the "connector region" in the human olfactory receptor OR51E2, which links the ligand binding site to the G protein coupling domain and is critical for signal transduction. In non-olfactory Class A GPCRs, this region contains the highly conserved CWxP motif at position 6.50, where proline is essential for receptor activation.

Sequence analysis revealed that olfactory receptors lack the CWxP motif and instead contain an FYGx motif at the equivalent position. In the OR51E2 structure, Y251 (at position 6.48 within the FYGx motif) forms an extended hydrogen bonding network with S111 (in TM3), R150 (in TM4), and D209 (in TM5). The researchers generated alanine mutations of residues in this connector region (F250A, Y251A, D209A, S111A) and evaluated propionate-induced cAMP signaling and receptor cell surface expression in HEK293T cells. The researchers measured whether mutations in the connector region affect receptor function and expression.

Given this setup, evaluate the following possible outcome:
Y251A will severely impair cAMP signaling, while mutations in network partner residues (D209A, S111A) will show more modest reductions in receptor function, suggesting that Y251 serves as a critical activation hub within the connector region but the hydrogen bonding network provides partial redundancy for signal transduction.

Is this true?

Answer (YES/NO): NO